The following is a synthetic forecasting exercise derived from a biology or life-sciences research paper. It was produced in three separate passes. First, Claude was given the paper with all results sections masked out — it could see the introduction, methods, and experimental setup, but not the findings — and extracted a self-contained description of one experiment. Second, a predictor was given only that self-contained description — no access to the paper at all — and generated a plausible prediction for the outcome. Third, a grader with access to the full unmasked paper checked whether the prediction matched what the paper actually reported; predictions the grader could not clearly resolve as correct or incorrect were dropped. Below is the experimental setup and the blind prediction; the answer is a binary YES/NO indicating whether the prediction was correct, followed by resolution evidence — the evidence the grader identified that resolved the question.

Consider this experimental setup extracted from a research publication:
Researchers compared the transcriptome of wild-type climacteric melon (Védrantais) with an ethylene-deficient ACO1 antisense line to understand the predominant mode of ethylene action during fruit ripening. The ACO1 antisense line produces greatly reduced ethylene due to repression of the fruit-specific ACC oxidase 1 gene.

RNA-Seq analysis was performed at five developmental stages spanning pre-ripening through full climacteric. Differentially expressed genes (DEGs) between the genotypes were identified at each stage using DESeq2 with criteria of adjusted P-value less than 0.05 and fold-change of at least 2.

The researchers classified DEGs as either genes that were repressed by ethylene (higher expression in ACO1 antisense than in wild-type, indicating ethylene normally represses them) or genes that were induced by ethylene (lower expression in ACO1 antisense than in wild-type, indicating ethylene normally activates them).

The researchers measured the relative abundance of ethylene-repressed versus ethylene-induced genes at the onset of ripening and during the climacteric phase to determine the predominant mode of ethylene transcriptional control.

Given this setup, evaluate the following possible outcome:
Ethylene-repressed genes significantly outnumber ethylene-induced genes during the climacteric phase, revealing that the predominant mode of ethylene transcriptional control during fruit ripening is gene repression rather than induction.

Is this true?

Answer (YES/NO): YES